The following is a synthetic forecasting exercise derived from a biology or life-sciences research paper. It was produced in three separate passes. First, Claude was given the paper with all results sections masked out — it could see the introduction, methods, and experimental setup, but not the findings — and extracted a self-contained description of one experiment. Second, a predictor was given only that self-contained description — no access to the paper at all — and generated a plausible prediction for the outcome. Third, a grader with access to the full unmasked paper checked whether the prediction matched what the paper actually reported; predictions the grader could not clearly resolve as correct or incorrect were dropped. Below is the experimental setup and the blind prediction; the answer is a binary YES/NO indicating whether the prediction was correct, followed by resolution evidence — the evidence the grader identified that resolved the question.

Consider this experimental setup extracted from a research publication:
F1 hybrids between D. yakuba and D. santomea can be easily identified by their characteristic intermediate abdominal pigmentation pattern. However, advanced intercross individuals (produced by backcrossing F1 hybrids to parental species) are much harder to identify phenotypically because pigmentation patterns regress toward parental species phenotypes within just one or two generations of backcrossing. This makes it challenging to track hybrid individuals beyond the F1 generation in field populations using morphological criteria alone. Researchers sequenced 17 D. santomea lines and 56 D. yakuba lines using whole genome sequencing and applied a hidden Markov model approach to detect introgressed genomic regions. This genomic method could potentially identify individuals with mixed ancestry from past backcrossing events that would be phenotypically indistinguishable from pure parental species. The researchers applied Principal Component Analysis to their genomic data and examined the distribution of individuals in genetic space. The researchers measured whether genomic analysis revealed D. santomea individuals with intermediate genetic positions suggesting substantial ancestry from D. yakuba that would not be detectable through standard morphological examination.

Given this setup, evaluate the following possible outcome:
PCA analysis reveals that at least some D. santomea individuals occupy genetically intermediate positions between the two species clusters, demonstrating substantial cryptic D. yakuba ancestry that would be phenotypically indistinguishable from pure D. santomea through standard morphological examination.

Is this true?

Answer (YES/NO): NO